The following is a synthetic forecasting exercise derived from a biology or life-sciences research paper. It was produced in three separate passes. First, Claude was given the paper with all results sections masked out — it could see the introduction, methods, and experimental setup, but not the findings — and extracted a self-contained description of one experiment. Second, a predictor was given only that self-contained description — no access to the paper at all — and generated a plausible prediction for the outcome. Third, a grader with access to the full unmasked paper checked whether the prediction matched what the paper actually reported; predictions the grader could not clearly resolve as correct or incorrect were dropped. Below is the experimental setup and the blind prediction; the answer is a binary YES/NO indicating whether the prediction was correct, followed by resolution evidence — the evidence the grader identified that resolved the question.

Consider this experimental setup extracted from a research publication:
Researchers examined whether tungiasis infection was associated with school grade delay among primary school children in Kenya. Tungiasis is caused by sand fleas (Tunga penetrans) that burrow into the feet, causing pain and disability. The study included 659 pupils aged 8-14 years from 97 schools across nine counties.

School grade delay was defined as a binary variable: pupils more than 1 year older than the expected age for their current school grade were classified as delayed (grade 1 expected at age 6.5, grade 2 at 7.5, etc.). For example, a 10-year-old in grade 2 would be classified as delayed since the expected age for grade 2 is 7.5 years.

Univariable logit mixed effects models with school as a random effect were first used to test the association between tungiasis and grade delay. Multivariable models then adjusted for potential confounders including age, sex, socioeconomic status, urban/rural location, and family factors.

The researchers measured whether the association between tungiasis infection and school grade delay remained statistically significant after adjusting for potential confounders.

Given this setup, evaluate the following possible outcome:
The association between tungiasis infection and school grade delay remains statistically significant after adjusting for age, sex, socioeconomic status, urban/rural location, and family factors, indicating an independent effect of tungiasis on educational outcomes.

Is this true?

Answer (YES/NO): NO